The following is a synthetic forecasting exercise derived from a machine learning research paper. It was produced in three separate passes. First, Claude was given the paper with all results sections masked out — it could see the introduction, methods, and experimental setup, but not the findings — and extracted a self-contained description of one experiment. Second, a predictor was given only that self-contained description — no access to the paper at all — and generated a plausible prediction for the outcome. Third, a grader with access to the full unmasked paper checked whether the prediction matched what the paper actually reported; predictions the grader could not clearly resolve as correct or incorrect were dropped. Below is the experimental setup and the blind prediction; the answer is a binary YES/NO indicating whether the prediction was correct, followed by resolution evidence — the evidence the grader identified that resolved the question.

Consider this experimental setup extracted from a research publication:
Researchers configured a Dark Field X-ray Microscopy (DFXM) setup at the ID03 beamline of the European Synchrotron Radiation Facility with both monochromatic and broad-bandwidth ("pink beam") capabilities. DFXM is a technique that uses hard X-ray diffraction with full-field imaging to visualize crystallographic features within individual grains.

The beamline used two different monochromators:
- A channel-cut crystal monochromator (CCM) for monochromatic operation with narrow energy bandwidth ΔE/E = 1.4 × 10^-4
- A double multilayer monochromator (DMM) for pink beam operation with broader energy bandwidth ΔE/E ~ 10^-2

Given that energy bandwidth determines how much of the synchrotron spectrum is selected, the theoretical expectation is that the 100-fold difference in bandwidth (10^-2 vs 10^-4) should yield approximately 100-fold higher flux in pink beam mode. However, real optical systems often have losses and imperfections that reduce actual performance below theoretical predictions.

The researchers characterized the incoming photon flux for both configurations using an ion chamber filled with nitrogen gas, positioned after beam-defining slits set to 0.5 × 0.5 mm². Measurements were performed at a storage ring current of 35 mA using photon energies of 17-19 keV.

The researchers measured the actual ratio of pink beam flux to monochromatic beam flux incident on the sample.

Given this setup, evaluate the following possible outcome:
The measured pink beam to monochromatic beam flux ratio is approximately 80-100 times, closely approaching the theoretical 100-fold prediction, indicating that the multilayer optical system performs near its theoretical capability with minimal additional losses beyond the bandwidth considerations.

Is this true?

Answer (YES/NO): NO